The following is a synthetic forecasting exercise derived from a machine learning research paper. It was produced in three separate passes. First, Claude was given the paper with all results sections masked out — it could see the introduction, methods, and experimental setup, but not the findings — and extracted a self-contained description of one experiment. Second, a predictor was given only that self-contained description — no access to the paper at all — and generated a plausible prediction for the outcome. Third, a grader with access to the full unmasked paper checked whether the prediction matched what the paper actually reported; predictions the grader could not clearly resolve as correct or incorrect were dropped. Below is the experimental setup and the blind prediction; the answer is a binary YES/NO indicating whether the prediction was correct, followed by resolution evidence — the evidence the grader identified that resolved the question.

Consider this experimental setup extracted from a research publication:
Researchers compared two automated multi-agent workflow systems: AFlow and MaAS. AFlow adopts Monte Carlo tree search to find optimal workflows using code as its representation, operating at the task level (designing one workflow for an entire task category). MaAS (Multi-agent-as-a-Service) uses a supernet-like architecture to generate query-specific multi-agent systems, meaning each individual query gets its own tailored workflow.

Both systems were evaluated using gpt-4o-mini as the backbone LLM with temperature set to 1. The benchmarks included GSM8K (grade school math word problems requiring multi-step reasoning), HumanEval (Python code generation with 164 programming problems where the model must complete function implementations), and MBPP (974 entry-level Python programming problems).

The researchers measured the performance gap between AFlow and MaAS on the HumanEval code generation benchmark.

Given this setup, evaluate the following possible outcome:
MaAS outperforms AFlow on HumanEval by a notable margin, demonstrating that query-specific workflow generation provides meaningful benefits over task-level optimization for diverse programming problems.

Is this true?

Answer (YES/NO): NO